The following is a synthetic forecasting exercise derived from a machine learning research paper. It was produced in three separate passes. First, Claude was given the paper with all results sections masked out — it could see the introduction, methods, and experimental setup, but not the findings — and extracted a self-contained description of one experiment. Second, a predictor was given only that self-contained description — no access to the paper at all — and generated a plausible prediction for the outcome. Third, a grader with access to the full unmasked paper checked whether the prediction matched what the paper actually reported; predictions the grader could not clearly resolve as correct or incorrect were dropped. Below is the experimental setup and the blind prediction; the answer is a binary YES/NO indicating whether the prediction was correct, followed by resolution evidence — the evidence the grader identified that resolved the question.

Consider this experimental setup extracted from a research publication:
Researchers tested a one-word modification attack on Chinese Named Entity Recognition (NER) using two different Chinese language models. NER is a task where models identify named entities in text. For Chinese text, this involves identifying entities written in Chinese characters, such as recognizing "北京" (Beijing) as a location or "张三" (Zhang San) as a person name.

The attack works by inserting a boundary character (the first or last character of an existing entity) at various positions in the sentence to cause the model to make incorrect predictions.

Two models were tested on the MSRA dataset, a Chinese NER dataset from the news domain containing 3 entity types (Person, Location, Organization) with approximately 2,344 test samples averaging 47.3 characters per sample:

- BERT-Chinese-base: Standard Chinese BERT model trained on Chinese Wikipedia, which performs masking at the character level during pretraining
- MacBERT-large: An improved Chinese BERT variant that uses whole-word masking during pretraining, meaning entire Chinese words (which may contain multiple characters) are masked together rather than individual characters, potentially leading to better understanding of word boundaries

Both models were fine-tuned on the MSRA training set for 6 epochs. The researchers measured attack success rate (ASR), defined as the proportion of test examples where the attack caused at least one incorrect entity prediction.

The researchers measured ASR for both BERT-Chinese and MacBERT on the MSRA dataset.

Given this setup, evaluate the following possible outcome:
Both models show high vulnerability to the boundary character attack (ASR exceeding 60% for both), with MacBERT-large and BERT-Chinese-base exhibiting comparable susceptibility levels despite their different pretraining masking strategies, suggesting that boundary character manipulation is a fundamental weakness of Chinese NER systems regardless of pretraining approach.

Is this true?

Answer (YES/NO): YES